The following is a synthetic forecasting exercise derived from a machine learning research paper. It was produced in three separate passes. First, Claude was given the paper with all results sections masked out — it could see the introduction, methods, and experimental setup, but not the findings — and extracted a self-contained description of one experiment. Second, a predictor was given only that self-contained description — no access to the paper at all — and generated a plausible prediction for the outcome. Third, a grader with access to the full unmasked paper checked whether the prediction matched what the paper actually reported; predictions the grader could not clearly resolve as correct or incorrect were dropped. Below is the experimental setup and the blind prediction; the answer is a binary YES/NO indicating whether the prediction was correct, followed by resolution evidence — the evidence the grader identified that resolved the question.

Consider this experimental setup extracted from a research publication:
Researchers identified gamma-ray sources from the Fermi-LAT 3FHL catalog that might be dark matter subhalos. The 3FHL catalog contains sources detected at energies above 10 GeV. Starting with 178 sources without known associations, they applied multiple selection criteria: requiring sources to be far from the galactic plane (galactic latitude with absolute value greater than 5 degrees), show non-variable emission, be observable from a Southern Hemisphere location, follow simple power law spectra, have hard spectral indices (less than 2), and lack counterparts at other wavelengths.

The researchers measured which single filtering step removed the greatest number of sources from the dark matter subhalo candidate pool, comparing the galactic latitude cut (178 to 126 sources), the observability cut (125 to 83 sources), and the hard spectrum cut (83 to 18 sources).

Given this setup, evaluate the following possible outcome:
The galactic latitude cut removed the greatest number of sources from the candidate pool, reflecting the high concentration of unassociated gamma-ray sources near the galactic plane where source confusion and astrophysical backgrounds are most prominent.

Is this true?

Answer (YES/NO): NO